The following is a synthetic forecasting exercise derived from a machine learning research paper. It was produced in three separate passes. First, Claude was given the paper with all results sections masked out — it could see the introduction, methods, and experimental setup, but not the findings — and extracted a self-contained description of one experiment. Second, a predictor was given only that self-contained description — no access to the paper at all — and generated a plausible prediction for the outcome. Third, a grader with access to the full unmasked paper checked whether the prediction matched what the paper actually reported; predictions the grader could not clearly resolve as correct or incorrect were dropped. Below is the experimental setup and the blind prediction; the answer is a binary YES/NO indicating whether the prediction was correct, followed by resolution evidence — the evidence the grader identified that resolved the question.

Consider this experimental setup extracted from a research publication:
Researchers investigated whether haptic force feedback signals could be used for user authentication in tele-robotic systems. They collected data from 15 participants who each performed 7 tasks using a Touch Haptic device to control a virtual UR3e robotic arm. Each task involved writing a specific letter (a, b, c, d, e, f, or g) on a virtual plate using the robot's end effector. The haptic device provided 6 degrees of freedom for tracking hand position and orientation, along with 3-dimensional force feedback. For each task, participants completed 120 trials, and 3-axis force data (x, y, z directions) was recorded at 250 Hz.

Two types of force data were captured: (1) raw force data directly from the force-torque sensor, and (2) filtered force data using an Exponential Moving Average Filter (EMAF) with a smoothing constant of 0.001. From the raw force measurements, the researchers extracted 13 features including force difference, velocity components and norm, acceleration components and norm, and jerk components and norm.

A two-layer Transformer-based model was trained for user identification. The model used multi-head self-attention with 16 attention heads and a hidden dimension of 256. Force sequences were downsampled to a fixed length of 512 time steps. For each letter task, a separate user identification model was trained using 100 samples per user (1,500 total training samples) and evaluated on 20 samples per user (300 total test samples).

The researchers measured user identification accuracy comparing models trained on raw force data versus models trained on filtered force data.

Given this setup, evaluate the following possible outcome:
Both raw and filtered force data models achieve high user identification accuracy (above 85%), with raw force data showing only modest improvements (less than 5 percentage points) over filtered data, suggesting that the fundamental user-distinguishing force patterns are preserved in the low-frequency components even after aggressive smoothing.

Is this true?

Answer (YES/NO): YES